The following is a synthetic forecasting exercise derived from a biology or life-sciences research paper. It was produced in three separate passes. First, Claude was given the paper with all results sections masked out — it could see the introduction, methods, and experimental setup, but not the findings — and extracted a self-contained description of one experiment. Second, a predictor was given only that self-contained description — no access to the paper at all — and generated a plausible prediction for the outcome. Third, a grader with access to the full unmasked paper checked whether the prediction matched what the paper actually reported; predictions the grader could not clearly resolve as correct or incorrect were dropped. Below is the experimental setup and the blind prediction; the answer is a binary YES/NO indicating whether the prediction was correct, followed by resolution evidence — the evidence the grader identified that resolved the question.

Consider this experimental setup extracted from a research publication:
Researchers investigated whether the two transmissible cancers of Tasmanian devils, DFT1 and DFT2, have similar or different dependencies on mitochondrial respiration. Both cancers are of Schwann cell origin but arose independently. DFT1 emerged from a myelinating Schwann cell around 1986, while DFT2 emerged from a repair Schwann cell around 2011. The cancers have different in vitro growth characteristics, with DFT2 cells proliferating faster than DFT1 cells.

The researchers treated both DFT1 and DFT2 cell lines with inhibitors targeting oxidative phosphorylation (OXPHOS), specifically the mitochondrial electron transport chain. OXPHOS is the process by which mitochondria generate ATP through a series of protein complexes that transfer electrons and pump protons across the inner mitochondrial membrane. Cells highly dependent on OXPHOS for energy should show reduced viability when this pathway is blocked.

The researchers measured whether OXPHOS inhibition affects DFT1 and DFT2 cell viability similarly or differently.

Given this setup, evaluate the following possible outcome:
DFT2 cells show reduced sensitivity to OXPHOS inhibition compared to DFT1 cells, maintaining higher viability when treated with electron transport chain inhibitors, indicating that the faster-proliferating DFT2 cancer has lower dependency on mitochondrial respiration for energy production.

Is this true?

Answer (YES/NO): NO